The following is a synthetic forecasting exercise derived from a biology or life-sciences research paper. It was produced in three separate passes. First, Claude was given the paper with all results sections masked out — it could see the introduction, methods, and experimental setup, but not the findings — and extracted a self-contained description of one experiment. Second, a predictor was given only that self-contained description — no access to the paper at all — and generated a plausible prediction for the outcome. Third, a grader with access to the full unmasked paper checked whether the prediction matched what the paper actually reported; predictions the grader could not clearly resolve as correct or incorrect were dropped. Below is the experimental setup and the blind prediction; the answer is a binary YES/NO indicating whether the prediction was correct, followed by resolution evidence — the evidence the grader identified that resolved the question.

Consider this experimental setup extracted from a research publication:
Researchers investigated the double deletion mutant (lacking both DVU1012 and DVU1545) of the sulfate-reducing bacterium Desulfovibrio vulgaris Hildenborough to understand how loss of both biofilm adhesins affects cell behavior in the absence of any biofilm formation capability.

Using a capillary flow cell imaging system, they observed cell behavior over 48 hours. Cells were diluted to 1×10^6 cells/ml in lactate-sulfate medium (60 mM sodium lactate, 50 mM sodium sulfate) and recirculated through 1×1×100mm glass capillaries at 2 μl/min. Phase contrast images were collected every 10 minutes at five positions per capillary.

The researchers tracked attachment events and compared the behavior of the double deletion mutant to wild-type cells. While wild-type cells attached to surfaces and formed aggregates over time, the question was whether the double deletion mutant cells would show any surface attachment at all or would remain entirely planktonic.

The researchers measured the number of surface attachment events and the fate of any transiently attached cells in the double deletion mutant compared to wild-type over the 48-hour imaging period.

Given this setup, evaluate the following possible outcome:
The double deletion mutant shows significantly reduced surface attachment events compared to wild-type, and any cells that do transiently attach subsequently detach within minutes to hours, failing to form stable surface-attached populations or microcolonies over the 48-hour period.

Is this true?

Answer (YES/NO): NO